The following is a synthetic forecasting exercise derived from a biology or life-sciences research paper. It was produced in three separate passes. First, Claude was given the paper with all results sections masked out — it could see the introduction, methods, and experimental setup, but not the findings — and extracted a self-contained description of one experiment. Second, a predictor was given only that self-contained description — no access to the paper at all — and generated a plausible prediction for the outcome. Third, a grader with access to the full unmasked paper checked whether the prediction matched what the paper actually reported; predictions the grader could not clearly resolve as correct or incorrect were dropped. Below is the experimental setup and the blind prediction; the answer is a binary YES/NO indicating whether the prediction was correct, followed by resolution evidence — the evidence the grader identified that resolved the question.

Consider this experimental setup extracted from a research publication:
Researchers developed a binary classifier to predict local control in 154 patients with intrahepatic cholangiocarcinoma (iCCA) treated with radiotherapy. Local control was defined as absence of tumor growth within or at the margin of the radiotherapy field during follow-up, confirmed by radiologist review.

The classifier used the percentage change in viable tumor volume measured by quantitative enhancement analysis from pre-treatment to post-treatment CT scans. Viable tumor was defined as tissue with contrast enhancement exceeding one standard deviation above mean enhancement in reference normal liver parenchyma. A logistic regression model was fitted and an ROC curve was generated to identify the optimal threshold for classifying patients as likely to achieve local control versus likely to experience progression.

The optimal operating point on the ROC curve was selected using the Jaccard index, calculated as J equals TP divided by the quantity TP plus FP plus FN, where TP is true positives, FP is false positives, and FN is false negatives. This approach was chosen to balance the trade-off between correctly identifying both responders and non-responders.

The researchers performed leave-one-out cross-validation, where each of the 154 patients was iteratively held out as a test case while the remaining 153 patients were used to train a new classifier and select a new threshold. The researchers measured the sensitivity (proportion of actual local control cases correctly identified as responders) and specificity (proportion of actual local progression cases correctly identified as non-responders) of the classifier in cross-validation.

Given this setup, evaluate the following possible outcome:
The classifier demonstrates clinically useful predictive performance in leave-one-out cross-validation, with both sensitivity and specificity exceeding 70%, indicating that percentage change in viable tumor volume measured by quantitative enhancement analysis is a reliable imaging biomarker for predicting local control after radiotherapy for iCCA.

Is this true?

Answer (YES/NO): NO